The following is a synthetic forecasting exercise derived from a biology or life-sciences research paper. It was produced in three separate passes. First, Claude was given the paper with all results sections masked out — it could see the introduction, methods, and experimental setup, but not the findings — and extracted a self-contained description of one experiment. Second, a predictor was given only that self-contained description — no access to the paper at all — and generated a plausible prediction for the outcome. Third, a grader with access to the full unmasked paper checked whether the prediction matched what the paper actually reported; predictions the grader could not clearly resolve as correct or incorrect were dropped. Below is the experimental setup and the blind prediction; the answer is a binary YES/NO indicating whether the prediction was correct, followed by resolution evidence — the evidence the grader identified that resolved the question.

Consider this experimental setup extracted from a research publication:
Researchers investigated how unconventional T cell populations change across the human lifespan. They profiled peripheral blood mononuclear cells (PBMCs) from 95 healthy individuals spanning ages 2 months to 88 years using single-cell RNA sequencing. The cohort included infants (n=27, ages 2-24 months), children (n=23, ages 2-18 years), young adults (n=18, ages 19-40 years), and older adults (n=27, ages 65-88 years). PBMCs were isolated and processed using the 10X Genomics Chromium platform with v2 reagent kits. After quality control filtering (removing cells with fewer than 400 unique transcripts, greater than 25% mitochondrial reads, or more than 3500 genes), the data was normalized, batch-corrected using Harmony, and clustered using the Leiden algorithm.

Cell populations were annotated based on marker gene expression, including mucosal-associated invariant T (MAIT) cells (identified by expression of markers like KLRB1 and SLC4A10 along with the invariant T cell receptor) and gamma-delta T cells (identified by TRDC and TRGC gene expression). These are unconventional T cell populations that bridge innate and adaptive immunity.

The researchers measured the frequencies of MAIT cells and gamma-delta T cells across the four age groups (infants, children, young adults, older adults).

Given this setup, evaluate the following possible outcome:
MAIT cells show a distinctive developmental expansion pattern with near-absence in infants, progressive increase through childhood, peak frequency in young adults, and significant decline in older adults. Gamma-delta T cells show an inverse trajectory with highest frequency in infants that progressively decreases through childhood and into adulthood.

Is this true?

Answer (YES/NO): NO